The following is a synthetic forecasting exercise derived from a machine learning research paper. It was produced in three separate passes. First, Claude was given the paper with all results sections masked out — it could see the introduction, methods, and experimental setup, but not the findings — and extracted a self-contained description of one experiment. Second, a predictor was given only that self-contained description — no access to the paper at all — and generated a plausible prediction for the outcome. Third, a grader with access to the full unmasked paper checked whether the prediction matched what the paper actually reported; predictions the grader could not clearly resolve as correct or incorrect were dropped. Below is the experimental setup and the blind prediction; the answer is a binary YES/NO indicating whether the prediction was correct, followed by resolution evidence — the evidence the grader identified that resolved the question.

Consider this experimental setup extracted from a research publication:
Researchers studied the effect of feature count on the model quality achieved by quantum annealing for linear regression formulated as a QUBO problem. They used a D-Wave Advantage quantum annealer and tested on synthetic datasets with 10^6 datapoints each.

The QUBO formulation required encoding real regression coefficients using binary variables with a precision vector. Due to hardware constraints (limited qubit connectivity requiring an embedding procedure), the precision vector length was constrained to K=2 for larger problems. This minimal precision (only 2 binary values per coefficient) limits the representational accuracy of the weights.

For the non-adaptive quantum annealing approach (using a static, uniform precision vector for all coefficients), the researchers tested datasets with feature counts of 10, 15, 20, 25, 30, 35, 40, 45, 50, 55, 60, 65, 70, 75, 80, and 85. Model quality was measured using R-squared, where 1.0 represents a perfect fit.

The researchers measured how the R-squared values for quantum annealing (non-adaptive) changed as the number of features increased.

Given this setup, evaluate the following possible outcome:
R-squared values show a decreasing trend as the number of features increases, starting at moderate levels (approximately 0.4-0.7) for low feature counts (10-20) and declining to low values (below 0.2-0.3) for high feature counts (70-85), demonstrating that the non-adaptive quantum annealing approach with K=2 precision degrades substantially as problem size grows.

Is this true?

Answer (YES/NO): NO